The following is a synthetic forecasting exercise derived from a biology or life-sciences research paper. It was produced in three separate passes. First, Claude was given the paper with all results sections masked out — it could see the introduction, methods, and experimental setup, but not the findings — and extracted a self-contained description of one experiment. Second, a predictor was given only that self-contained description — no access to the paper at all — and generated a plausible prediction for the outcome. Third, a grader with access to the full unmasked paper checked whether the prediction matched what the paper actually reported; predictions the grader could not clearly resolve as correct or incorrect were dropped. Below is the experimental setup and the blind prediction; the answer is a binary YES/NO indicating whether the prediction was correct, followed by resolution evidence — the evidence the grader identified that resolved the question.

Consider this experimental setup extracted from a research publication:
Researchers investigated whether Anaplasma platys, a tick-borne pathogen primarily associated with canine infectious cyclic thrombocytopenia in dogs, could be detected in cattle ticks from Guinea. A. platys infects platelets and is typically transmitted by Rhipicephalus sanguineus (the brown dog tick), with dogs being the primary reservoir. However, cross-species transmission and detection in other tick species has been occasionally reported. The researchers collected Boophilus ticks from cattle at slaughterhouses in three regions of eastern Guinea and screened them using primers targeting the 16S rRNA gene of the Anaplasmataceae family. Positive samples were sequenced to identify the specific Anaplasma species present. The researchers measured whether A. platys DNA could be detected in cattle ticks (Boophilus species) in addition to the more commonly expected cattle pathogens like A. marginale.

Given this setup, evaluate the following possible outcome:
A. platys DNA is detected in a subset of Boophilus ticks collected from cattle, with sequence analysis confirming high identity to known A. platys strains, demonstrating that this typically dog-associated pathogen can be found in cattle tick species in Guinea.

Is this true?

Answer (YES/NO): YES